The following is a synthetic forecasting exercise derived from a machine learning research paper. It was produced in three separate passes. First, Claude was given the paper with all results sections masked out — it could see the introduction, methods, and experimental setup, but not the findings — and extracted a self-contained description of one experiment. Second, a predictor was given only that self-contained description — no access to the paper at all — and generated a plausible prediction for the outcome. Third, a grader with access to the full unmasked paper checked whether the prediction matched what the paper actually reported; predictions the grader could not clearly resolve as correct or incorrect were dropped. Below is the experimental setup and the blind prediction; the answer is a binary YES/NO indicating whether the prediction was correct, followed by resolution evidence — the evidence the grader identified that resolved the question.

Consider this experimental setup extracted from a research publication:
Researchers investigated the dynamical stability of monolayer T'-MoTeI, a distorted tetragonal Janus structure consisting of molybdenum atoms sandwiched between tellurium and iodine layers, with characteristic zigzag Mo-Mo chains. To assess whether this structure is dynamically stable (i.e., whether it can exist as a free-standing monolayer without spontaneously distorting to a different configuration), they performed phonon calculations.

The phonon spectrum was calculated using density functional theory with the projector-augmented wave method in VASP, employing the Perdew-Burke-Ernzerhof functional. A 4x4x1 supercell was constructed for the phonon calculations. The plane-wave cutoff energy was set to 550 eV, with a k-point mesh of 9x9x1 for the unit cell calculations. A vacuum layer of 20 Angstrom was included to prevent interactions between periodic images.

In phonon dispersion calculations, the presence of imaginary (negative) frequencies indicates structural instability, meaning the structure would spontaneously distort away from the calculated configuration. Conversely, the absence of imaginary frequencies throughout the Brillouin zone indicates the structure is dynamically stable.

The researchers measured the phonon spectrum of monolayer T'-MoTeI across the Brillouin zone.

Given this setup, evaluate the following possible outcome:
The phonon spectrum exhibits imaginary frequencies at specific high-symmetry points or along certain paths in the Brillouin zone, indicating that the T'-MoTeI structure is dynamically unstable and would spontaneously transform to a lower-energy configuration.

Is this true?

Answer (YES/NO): NO